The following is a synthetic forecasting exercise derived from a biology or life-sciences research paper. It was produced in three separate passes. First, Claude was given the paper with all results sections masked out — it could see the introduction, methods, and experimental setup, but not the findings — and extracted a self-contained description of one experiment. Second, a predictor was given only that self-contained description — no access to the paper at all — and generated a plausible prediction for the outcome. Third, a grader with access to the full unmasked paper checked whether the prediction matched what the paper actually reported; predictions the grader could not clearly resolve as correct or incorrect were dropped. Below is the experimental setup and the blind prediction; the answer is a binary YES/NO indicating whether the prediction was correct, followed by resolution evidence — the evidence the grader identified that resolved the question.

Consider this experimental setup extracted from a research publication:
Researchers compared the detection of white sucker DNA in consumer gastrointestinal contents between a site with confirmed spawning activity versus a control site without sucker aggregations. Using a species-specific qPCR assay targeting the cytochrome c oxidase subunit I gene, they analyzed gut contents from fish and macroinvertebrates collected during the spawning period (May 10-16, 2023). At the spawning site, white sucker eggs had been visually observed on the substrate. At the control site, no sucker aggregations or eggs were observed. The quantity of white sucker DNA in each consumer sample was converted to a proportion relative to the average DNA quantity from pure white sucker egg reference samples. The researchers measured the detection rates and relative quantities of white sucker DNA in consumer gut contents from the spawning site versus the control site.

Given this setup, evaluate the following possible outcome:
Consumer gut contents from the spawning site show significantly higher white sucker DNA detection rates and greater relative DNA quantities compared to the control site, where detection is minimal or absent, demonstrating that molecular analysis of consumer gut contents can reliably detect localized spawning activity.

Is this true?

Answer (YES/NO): YES